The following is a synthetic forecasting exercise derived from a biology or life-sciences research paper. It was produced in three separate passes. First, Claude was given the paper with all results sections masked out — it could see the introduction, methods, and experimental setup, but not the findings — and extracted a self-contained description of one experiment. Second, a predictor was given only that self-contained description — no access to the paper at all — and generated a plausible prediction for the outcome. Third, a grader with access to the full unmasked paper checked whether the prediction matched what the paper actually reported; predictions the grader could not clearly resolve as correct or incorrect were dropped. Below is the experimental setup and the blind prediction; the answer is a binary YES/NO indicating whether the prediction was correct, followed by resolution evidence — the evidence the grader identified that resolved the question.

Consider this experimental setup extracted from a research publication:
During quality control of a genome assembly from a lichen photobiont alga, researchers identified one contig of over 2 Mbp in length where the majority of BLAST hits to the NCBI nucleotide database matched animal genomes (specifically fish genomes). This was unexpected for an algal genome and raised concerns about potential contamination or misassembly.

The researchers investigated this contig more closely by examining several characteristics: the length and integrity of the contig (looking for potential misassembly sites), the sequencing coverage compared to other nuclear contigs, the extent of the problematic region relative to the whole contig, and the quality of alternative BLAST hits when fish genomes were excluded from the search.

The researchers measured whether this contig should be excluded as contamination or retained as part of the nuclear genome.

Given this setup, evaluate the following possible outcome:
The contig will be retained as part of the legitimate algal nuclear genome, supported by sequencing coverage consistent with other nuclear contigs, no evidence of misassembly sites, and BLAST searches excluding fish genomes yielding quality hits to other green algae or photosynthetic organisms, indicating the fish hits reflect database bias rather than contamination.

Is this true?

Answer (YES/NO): YES